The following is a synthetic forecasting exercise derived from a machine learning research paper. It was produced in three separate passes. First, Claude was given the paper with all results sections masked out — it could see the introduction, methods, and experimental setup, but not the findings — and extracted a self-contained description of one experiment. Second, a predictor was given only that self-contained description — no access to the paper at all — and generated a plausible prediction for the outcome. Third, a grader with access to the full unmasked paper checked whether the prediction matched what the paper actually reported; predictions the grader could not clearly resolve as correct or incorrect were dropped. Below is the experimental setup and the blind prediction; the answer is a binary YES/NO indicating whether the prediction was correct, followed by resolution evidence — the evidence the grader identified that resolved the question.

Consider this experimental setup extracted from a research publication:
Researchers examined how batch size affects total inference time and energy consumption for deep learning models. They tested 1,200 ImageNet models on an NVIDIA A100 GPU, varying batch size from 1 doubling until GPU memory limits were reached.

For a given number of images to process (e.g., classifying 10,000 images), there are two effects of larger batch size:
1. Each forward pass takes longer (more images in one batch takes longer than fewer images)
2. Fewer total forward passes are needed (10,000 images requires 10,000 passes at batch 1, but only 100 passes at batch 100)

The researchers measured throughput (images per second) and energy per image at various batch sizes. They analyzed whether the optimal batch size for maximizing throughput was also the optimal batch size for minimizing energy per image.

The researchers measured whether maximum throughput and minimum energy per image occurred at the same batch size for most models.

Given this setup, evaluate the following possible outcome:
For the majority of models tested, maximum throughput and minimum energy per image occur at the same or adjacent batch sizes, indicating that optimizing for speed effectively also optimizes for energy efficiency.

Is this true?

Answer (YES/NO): YES